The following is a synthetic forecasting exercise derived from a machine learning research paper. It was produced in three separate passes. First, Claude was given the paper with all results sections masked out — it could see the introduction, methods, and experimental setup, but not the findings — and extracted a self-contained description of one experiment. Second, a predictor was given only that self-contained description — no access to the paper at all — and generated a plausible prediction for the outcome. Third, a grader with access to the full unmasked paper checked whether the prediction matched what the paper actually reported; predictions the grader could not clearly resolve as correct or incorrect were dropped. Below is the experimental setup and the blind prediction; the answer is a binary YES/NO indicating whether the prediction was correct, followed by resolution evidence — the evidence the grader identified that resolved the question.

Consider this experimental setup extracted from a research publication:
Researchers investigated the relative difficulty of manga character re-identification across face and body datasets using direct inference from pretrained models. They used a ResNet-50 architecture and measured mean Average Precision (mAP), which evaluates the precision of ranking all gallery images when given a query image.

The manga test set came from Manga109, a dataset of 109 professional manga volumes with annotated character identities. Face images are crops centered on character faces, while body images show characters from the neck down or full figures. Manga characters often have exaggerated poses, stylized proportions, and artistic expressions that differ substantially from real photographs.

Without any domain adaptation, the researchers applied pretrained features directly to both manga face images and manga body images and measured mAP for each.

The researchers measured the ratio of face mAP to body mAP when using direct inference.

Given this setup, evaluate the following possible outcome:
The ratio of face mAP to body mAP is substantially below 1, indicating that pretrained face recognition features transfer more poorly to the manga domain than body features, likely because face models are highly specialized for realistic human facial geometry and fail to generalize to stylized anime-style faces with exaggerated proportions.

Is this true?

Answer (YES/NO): NO